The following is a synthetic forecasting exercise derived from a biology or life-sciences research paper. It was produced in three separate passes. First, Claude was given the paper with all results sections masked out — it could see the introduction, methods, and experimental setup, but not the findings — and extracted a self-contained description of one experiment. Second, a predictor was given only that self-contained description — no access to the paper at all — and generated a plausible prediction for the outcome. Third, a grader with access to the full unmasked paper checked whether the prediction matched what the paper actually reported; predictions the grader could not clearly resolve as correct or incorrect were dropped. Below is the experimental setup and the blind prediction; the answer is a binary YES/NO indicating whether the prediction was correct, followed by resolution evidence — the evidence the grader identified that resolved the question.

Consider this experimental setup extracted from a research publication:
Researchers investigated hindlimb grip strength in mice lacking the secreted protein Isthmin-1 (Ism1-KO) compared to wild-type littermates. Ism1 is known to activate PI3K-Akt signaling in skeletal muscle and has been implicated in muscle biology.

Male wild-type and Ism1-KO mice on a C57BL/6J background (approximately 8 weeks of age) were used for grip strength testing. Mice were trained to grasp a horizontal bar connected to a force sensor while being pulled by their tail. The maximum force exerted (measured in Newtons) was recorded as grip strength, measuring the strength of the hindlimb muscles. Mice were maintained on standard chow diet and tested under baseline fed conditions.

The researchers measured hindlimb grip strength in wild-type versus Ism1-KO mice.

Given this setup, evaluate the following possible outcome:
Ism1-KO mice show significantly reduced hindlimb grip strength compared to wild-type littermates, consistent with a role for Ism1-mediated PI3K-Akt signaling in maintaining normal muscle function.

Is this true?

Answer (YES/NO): YES